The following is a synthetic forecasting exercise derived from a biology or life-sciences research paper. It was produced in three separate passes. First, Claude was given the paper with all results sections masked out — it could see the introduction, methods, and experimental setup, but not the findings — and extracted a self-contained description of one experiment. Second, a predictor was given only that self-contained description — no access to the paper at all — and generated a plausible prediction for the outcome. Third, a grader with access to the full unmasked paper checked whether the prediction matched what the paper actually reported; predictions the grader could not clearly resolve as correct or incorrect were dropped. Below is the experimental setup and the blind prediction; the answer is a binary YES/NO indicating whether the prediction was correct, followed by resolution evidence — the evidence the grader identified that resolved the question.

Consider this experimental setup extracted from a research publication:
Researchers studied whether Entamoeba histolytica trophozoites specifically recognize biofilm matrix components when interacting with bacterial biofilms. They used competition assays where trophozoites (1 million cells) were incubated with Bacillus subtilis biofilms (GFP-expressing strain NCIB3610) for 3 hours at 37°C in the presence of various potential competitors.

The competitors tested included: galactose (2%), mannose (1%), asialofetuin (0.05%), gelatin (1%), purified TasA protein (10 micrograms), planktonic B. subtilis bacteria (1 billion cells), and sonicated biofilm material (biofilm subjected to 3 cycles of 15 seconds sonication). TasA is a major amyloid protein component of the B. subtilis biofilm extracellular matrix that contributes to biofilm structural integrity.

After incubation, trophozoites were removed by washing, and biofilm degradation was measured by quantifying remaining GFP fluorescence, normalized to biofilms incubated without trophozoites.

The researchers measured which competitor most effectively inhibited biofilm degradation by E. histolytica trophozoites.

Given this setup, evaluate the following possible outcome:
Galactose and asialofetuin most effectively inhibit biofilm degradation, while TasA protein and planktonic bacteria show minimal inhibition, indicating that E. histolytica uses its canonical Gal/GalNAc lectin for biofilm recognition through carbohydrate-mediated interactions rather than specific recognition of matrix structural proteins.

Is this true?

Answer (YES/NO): NO